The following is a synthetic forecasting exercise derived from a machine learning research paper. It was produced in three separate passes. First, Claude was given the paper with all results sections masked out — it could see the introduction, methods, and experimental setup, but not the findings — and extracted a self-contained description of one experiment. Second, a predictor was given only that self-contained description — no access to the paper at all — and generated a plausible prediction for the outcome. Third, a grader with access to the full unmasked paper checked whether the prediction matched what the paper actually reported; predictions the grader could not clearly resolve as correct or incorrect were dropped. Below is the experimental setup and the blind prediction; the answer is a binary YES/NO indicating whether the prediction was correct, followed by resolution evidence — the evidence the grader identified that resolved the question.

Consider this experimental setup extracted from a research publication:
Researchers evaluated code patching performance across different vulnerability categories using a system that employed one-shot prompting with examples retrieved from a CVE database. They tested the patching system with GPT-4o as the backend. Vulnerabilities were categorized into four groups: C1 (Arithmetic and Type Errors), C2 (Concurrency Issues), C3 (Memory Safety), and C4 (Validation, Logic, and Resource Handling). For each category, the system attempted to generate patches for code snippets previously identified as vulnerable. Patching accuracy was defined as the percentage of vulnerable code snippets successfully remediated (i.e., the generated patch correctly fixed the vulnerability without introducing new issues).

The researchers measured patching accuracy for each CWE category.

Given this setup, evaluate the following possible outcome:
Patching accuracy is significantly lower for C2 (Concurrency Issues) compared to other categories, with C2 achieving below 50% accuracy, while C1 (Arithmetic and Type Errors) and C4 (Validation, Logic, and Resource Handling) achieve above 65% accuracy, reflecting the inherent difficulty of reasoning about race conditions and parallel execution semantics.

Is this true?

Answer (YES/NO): NO